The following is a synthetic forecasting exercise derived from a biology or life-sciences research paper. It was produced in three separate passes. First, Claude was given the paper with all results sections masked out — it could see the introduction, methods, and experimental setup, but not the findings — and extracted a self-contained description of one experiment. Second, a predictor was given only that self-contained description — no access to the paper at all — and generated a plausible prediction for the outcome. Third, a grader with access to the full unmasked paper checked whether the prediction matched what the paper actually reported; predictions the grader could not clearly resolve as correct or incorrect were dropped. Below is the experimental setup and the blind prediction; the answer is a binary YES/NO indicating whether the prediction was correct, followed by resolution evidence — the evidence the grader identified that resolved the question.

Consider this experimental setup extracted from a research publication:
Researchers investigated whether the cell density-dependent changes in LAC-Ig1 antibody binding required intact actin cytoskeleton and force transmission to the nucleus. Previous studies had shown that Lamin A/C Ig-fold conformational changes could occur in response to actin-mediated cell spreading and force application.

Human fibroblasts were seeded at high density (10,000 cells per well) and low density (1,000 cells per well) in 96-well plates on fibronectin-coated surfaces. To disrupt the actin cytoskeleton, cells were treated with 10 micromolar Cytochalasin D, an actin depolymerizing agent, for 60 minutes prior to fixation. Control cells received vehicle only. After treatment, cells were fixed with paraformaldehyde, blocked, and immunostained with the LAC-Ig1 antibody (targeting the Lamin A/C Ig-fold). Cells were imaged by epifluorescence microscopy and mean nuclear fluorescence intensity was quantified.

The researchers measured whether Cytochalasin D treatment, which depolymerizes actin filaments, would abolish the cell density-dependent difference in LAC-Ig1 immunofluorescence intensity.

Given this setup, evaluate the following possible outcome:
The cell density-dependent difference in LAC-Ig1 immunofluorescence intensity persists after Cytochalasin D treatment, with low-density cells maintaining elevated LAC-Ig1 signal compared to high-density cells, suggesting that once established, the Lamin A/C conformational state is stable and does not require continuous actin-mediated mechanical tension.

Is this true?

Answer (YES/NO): YES